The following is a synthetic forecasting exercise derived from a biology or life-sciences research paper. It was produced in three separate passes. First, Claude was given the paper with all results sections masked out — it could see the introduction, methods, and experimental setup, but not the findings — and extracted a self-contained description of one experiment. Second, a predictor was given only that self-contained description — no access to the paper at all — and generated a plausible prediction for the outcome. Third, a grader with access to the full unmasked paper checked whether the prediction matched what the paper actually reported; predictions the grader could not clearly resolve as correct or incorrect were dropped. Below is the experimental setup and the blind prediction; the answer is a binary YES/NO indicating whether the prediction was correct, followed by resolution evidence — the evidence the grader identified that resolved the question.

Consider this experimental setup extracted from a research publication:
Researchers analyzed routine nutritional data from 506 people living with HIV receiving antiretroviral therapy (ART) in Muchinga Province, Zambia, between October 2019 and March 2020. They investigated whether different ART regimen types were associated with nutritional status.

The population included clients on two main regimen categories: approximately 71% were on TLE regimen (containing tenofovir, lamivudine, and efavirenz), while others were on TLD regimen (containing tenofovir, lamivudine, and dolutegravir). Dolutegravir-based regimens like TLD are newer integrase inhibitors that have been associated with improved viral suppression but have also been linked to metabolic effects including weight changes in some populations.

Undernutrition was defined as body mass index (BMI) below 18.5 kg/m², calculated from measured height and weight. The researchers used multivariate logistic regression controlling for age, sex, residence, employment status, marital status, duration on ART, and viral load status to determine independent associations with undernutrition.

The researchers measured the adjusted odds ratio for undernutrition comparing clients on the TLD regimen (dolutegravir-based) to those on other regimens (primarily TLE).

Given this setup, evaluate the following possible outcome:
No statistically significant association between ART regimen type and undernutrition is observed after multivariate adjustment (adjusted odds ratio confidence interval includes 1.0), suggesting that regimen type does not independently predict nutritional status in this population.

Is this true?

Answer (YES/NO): NO